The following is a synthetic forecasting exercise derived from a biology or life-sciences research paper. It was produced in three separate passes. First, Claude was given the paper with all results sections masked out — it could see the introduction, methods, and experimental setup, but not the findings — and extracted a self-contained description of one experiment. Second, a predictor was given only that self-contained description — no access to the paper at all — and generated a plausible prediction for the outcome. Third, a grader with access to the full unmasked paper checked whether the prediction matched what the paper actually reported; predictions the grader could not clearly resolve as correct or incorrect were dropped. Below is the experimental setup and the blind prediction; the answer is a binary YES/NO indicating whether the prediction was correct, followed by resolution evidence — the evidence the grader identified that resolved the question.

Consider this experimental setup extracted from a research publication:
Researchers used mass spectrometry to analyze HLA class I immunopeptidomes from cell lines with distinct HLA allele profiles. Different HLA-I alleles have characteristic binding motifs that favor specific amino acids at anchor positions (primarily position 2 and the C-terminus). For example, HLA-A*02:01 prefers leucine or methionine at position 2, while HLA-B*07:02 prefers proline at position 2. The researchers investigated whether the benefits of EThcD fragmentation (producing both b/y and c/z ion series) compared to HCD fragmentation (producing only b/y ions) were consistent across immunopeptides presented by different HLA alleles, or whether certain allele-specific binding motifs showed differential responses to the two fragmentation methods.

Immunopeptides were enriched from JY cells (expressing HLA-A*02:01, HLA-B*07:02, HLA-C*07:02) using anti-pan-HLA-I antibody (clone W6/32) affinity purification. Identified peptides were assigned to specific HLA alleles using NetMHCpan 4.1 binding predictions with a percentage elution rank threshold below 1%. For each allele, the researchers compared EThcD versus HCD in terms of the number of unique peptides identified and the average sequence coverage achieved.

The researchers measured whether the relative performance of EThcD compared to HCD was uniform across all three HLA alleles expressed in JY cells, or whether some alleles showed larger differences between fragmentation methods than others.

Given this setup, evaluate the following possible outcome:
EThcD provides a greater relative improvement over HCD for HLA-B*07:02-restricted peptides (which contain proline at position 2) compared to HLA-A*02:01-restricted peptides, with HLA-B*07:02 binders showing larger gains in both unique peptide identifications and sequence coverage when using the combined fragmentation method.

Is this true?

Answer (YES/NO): NO